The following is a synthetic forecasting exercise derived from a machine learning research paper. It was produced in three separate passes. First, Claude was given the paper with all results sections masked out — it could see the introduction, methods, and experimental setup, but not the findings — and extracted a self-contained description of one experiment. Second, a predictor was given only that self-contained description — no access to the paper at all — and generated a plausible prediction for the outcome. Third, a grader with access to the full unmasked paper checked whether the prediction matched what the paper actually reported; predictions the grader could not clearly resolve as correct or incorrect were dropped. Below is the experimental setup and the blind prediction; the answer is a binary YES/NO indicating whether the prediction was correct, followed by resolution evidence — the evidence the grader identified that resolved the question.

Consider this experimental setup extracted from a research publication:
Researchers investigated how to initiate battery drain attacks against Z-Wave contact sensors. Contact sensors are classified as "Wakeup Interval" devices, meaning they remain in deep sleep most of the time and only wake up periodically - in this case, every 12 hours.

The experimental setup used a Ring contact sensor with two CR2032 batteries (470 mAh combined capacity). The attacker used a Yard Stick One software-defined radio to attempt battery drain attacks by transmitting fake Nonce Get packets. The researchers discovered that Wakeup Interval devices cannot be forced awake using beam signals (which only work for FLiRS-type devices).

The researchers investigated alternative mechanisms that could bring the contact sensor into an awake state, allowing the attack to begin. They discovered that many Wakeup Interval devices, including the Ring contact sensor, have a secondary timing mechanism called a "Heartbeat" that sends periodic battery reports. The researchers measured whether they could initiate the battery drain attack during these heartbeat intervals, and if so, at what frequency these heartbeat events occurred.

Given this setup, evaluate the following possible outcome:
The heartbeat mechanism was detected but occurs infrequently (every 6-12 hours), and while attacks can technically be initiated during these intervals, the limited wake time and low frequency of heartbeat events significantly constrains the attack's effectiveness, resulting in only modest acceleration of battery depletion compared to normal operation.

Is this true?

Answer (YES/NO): NO